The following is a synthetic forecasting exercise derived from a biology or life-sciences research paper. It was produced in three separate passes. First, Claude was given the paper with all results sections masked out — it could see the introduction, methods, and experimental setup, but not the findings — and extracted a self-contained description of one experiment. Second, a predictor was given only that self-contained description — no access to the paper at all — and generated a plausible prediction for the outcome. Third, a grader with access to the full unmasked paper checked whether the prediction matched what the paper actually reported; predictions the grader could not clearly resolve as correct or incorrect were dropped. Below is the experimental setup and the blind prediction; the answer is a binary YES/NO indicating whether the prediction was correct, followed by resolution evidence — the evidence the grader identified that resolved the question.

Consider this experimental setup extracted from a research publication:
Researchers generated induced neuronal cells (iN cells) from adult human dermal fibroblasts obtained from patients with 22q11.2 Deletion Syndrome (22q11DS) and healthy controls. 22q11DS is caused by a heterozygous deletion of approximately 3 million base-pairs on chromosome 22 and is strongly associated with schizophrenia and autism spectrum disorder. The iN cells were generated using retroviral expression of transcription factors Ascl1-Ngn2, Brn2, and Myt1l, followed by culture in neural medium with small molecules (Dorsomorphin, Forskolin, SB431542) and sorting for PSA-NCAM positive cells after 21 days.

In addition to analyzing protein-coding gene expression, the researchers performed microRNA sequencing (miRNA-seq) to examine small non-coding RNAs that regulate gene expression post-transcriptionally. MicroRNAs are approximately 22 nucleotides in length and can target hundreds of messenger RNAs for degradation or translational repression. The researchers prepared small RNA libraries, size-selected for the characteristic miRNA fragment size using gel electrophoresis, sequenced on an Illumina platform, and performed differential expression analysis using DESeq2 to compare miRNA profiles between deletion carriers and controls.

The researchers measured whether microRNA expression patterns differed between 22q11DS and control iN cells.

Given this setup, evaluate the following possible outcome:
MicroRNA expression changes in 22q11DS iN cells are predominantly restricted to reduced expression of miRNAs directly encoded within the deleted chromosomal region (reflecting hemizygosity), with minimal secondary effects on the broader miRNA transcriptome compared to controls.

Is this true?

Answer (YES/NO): NO